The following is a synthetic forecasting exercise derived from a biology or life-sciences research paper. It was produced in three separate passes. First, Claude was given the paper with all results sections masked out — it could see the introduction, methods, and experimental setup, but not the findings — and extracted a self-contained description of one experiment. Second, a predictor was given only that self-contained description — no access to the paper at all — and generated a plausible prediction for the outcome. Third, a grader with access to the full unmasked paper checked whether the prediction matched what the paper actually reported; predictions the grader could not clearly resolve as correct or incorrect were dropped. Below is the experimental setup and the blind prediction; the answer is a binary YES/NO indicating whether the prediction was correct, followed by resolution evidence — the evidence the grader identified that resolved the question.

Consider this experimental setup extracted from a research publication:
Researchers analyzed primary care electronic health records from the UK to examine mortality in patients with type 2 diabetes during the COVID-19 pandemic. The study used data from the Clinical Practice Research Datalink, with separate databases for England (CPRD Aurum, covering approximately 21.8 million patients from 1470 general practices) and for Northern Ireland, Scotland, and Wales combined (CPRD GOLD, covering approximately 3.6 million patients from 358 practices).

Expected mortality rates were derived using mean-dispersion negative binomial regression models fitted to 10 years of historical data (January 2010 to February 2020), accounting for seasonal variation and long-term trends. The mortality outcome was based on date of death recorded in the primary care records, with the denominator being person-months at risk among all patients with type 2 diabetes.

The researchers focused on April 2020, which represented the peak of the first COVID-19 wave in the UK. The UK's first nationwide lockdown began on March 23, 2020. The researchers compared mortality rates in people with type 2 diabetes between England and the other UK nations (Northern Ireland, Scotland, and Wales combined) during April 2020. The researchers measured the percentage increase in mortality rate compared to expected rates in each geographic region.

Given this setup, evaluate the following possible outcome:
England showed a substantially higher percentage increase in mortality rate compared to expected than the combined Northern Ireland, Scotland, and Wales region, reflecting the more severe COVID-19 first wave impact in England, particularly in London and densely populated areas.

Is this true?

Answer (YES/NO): YES